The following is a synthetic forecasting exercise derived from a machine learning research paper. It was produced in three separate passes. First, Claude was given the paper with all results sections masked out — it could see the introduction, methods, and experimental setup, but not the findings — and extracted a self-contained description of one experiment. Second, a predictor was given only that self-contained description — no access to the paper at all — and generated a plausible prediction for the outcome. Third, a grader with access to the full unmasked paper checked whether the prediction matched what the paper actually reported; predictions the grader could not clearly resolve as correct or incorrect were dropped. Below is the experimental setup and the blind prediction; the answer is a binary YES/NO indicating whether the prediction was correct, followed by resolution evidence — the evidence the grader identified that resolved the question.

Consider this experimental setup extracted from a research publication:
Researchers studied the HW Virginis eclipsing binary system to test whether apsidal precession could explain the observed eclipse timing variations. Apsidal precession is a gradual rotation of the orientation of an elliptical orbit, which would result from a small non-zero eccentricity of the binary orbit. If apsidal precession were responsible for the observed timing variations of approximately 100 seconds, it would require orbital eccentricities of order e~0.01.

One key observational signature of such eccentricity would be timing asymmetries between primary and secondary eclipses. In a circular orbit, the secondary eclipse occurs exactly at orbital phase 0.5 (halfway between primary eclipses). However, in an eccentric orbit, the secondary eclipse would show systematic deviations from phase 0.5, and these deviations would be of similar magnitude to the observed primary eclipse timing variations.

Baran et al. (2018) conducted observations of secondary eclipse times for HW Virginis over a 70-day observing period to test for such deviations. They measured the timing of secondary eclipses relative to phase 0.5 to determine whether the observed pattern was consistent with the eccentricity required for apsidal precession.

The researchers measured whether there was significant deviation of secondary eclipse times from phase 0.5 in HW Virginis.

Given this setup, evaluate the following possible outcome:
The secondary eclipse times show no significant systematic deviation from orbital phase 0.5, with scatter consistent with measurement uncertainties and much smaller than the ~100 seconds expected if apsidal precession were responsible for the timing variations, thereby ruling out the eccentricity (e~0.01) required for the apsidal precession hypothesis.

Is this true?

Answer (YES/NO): YES